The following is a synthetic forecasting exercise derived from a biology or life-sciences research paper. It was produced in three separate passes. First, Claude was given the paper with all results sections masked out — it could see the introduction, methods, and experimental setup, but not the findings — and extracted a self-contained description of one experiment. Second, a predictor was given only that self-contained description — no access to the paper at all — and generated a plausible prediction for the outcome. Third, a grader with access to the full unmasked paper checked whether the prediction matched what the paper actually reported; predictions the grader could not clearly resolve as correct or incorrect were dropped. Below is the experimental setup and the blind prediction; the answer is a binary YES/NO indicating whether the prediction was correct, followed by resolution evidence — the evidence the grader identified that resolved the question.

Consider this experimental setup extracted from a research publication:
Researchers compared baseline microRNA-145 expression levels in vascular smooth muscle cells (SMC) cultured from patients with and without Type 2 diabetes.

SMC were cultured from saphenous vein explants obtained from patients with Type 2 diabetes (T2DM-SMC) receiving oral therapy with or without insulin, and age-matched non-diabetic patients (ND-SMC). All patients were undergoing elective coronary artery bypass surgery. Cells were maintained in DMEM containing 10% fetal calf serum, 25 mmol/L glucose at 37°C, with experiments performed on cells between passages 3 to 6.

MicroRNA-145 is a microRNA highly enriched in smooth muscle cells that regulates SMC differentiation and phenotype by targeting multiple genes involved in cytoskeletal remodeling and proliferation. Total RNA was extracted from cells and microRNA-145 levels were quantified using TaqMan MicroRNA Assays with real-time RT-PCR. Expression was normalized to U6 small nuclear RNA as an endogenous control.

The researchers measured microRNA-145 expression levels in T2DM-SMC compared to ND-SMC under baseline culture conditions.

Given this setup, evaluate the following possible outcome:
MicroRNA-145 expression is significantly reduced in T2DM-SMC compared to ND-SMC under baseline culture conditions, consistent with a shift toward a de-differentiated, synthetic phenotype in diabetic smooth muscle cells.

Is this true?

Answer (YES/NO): NO